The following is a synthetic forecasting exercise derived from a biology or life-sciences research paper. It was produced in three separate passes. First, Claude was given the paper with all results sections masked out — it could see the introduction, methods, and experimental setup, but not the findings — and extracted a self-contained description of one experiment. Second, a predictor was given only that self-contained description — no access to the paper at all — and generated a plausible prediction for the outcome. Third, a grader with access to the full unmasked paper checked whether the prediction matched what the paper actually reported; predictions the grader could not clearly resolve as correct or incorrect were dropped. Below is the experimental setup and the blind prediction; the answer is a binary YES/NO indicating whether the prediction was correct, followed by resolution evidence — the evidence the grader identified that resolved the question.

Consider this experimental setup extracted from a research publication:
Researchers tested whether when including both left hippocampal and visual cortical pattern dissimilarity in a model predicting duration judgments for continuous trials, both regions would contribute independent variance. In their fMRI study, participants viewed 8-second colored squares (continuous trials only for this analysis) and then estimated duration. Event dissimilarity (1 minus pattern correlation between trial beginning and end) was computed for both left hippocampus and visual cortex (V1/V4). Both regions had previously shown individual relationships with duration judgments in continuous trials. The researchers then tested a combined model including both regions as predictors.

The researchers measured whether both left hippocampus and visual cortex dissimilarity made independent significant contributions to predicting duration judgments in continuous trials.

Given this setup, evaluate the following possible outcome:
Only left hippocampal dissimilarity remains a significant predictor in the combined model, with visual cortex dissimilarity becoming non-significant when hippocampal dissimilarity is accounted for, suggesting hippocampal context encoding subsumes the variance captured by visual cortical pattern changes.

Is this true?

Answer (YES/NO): YES